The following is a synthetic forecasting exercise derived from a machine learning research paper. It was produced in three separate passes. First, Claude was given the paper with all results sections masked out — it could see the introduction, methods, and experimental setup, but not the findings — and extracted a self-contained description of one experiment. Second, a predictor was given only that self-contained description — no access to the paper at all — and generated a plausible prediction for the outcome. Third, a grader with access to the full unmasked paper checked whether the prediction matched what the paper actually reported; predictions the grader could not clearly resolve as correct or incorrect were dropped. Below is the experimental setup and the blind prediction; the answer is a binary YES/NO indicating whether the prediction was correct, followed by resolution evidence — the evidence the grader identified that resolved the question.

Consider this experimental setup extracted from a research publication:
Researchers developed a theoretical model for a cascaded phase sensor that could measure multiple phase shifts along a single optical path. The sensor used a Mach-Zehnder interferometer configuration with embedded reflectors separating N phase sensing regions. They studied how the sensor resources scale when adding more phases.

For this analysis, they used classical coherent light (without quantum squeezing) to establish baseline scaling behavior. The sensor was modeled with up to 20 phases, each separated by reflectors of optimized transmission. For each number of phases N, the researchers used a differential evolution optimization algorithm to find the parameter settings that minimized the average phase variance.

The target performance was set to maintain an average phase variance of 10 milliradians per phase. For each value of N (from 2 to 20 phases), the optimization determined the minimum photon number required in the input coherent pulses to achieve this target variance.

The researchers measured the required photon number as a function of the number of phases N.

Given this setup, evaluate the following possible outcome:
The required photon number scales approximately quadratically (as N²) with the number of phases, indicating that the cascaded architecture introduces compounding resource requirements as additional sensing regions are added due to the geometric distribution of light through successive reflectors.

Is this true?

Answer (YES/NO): NO